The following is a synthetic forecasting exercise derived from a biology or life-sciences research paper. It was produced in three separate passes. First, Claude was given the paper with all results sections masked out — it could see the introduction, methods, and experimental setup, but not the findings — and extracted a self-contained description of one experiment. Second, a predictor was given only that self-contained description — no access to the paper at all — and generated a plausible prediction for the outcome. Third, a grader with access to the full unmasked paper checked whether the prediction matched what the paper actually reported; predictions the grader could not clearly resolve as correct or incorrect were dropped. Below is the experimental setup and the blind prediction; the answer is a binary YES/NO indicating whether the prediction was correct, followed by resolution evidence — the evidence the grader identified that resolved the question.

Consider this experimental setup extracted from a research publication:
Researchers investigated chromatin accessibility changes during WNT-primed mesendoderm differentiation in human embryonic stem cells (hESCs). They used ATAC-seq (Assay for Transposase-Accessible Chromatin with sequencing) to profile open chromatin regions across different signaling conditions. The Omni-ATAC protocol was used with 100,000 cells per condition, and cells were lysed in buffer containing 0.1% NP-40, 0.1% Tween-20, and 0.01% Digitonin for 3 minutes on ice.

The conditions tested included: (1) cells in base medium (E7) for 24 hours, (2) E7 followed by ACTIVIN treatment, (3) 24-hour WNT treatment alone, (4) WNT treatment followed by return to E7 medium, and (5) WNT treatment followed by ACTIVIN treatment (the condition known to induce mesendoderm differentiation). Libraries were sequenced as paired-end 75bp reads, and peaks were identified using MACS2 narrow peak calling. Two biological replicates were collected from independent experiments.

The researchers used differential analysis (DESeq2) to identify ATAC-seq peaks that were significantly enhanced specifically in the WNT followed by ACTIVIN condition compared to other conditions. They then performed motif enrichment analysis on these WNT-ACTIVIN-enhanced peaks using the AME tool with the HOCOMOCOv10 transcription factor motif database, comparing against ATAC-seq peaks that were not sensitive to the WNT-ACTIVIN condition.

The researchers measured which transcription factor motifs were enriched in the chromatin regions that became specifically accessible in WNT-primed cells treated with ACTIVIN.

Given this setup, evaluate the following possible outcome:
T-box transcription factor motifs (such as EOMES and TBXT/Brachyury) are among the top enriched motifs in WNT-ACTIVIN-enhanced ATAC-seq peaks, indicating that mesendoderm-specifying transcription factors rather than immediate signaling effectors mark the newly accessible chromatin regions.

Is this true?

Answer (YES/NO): YES